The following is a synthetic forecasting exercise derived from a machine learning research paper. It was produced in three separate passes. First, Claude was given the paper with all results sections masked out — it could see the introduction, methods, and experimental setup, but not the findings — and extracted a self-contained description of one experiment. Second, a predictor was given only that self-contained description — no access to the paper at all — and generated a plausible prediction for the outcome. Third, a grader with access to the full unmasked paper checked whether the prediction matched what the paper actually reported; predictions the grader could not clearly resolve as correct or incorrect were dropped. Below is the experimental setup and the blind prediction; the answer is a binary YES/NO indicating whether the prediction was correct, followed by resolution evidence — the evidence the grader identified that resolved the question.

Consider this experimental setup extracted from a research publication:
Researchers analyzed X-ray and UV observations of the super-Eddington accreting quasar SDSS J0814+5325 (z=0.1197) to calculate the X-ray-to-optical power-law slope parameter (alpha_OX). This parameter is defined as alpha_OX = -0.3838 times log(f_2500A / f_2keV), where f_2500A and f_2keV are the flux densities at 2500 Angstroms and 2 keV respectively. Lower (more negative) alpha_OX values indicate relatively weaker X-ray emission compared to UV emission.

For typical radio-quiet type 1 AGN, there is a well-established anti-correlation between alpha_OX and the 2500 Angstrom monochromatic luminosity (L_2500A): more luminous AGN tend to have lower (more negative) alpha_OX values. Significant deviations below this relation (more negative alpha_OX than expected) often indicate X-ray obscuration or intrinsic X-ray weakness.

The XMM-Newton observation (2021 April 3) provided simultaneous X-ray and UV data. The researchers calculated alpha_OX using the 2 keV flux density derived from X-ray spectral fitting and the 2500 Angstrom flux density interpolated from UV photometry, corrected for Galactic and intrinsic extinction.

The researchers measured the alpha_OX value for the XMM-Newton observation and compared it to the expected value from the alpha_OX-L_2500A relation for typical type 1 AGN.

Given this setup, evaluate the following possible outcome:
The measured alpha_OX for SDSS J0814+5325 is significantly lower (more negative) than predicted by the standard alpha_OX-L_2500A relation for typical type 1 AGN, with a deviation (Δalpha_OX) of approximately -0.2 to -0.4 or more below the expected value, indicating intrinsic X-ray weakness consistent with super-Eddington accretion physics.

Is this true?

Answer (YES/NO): NO